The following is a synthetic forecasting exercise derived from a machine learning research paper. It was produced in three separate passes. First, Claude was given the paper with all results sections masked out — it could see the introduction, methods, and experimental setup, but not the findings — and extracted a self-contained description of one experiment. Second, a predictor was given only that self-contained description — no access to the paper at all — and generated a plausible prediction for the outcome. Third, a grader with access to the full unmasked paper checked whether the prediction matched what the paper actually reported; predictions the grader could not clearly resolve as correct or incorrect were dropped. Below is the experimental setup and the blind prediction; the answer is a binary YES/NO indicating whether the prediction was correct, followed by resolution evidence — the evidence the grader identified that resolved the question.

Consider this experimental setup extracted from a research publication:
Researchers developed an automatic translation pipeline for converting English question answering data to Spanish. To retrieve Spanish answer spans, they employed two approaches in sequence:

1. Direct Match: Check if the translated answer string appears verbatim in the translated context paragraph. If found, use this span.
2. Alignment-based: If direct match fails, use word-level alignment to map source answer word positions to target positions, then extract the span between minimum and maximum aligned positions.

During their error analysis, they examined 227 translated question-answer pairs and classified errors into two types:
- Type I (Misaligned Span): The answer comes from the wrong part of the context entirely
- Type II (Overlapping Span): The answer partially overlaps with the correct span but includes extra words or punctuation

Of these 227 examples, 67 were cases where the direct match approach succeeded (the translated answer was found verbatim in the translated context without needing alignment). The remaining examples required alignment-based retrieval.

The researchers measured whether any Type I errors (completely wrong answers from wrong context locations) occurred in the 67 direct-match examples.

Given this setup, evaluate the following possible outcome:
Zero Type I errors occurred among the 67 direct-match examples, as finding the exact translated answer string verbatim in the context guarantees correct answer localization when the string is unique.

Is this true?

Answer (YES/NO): YES